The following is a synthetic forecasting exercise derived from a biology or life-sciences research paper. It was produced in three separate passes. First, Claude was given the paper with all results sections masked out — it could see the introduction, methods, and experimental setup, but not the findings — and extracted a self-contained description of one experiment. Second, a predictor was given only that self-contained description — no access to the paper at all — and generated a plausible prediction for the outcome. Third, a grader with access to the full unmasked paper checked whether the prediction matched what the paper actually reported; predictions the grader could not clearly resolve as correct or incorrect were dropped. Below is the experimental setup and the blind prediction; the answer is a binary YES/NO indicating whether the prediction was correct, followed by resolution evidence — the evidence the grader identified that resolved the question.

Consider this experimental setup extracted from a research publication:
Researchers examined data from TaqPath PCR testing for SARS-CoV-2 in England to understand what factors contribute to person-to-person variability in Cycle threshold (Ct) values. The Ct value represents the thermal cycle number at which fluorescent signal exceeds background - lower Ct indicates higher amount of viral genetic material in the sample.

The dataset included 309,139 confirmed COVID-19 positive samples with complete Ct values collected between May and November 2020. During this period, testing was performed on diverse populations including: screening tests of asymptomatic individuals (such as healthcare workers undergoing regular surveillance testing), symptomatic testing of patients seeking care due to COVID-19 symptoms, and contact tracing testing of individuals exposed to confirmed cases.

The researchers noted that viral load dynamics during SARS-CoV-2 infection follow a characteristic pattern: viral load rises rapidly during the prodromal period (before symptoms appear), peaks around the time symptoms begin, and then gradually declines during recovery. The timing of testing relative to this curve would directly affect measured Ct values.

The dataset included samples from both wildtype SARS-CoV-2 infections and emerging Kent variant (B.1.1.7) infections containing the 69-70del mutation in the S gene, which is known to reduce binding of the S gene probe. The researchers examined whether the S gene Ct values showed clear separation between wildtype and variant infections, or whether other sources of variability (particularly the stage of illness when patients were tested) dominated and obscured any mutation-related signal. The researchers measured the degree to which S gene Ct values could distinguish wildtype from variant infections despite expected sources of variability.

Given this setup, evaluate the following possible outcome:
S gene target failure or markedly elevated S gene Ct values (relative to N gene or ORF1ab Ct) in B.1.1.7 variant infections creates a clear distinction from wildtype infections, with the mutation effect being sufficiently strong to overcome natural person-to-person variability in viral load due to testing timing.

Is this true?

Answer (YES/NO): NO